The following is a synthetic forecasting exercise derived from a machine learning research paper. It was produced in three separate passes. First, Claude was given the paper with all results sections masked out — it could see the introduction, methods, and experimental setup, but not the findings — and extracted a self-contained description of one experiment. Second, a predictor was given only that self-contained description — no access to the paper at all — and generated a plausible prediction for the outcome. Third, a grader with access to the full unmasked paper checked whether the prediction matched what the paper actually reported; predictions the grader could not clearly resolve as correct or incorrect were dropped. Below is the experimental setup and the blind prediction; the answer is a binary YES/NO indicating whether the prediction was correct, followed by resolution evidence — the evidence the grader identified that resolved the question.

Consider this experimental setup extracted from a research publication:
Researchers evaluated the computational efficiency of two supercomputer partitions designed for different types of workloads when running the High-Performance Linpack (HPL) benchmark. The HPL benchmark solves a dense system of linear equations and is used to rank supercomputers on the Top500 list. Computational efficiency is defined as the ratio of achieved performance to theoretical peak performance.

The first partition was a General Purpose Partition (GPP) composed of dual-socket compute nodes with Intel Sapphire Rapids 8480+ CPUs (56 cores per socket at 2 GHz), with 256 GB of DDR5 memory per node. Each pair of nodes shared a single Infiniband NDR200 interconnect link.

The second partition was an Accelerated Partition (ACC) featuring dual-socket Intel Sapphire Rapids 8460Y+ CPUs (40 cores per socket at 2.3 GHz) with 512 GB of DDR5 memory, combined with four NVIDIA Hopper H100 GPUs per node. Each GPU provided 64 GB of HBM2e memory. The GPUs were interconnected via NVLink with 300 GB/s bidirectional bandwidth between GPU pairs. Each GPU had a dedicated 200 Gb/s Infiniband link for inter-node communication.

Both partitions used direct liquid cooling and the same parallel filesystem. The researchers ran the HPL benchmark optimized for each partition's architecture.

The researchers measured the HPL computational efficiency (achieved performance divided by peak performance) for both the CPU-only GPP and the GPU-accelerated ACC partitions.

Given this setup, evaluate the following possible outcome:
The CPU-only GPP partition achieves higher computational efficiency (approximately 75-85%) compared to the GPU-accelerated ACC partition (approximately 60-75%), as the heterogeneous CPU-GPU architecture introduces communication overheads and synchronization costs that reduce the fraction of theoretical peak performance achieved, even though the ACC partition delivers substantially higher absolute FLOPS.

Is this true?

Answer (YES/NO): NO